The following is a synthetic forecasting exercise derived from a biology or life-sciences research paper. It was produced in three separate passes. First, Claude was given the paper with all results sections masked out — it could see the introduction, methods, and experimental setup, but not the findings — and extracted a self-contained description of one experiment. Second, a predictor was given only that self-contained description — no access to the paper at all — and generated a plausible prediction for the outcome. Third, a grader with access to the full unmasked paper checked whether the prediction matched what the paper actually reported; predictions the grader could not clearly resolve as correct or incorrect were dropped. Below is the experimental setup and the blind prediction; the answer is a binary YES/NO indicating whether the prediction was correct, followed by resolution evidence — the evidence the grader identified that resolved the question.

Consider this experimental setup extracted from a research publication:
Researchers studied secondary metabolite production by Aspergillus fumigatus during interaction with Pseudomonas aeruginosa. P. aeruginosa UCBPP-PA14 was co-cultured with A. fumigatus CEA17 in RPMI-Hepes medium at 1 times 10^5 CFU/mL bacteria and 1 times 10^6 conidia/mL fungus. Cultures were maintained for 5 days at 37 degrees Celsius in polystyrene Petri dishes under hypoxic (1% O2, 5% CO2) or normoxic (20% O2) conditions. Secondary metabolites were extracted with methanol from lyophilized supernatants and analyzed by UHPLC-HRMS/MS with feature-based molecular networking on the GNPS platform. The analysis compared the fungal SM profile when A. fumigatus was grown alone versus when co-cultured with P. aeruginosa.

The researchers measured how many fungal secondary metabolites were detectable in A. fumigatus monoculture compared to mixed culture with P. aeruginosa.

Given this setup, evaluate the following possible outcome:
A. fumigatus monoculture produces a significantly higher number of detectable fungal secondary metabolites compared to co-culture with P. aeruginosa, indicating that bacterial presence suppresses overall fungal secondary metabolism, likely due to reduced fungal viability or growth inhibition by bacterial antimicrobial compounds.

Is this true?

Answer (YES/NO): YES